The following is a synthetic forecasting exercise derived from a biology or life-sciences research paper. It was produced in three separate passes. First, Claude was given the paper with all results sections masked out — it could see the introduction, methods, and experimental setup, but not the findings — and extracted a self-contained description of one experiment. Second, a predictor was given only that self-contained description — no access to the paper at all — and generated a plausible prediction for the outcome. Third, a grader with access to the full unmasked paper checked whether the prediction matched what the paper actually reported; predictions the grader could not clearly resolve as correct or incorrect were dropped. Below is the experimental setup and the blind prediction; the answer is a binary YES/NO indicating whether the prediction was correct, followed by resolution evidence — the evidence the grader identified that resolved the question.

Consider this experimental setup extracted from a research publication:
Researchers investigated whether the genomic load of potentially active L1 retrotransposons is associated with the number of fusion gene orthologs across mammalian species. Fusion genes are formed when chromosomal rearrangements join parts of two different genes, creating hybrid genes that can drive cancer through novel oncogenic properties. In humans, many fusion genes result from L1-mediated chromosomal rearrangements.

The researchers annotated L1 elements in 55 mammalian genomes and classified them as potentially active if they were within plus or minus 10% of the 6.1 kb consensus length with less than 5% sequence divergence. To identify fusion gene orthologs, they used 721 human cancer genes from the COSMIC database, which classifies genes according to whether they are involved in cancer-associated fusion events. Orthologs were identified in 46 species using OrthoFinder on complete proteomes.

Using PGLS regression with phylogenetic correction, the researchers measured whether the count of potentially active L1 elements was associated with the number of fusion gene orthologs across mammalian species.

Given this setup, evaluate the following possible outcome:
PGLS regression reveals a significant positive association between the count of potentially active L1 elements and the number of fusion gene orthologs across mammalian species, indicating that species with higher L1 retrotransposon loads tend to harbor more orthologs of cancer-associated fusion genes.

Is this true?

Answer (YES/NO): YES